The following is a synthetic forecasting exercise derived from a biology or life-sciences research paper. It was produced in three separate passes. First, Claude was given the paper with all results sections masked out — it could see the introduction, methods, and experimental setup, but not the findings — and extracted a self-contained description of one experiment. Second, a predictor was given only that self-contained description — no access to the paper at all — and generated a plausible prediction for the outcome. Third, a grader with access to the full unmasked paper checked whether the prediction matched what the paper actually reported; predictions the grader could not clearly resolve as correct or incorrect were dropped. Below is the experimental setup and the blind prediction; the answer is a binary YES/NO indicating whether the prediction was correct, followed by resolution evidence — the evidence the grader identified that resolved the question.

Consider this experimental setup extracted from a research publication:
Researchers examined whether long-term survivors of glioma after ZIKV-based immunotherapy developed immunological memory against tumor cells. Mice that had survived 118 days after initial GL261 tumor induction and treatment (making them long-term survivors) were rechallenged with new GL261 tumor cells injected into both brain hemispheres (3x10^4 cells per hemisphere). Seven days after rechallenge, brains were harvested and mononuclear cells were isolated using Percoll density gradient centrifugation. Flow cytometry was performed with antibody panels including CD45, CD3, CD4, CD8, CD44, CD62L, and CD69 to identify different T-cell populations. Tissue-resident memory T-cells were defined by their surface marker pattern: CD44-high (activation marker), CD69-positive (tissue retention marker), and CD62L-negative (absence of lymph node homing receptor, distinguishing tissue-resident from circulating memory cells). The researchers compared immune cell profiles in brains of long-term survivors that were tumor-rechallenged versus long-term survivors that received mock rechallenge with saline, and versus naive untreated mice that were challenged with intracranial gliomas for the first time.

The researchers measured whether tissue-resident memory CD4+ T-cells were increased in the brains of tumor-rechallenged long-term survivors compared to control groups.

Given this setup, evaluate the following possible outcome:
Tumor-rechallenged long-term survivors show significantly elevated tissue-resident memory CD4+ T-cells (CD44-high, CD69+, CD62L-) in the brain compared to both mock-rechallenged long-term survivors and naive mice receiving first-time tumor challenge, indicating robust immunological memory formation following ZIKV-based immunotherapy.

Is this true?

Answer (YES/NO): YES